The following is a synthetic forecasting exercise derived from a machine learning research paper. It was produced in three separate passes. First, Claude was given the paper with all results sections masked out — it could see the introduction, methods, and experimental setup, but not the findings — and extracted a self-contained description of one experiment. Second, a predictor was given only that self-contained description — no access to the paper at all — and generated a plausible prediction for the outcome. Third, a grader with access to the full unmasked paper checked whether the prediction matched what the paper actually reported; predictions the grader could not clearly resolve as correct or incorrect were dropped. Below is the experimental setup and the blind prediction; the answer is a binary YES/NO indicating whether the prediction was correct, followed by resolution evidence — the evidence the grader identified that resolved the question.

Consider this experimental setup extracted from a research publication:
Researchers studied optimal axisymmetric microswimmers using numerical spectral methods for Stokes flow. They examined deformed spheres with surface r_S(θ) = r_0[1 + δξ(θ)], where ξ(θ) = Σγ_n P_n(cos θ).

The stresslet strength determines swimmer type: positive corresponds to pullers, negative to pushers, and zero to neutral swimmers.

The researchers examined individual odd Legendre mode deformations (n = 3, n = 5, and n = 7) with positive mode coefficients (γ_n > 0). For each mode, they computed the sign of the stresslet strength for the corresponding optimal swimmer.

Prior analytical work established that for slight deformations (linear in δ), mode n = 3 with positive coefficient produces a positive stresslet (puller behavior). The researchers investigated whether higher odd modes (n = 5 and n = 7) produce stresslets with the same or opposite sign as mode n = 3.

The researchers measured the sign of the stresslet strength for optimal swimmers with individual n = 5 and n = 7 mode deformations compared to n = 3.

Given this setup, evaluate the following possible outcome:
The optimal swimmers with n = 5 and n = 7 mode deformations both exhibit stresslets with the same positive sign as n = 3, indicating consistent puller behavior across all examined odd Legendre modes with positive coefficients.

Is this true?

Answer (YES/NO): NO